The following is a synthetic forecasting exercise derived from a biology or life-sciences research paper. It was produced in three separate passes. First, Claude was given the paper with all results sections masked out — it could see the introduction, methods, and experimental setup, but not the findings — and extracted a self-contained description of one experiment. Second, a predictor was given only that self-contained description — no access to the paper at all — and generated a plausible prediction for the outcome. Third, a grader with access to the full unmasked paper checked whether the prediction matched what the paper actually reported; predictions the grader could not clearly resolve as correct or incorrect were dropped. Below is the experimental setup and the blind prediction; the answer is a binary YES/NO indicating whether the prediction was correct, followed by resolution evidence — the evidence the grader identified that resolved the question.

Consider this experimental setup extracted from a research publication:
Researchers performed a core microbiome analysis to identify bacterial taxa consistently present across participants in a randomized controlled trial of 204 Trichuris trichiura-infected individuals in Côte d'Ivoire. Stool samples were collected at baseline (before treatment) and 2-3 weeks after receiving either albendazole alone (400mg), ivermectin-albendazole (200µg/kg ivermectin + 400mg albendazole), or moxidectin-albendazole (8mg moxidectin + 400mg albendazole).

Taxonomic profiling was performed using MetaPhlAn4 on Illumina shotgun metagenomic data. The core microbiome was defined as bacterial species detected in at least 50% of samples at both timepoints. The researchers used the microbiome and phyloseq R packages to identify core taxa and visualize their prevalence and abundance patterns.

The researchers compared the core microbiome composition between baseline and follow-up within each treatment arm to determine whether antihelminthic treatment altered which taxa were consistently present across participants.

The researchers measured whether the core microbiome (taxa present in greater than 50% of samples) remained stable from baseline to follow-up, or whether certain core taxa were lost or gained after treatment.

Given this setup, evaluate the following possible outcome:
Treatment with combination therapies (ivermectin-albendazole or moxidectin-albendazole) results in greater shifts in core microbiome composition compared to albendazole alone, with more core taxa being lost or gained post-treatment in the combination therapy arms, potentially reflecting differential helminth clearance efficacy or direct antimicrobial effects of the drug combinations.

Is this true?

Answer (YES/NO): NO